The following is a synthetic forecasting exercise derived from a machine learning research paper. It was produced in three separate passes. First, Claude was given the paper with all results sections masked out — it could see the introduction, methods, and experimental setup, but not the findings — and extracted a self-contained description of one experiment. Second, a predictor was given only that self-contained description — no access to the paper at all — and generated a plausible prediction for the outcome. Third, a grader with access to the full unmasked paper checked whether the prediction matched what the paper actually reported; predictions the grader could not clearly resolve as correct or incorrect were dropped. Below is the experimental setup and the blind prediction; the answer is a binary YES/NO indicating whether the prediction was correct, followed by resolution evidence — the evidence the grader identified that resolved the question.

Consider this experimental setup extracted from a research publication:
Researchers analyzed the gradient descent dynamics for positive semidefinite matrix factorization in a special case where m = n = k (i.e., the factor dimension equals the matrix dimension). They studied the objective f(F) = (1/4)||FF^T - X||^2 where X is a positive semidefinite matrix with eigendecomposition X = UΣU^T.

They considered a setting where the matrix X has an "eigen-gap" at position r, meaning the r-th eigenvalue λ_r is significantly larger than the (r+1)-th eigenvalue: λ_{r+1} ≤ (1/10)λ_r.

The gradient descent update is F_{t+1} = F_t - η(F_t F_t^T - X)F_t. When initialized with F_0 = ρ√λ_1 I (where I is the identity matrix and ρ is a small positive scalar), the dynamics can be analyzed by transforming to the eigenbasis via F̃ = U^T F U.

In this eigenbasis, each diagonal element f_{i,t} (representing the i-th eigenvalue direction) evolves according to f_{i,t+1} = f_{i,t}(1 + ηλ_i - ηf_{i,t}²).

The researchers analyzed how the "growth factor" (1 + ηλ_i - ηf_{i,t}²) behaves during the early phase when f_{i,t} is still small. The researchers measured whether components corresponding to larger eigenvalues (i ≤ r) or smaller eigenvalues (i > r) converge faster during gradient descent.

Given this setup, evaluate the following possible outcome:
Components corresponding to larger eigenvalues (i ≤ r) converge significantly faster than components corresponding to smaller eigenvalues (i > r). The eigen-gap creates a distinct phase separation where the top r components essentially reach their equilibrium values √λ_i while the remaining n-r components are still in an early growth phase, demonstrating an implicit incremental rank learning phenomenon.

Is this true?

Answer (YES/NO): YES